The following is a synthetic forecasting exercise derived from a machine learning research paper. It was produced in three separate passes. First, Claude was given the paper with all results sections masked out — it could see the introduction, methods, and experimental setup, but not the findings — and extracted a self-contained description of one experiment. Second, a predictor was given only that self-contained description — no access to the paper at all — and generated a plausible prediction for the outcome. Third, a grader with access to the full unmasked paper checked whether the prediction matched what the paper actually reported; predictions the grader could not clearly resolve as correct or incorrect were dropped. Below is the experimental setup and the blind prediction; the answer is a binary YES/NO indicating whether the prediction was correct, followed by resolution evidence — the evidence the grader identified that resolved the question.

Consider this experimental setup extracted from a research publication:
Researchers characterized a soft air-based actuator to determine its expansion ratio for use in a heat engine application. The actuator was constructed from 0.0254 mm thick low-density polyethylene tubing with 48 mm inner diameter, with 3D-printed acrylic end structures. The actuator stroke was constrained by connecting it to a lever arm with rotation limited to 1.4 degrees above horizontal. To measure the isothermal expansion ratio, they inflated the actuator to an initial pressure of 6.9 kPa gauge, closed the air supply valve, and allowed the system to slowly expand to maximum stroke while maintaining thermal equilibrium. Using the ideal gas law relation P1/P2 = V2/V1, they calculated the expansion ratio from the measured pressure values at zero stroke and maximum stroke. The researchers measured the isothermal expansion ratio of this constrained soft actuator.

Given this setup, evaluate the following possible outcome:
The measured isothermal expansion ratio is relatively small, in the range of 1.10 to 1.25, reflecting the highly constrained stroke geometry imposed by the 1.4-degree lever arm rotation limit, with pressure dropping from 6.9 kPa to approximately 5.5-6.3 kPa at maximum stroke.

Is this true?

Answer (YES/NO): NO